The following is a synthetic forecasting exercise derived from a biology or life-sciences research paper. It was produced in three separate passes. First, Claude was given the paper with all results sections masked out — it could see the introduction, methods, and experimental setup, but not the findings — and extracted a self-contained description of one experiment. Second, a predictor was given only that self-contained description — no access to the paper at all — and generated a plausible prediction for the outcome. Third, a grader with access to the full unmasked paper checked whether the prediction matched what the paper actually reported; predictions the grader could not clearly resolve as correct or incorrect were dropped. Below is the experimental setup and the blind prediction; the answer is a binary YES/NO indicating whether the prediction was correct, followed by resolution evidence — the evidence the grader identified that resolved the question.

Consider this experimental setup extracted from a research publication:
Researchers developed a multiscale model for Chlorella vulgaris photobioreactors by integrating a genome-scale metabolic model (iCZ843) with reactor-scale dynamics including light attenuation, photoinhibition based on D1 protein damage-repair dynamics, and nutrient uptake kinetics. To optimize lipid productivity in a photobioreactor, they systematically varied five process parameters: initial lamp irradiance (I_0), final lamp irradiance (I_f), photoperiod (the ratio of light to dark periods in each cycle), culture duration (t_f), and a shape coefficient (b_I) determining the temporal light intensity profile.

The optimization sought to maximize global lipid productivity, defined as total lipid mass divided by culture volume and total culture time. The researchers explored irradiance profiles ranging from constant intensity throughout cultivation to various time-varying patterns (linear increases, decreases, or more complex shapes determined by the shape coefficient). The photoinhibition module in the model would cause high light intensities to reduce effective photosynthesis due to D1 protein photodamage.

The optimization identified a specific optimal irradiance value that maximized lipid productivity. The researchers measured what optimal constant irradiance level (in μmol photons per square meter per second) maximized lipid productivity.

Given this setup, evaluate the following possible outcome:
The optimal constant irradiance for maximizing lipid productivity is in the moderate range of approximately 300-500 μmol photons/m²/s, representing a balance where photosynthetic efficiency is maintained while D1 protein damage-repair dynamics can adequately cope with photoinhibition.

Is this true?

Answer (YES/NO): NO